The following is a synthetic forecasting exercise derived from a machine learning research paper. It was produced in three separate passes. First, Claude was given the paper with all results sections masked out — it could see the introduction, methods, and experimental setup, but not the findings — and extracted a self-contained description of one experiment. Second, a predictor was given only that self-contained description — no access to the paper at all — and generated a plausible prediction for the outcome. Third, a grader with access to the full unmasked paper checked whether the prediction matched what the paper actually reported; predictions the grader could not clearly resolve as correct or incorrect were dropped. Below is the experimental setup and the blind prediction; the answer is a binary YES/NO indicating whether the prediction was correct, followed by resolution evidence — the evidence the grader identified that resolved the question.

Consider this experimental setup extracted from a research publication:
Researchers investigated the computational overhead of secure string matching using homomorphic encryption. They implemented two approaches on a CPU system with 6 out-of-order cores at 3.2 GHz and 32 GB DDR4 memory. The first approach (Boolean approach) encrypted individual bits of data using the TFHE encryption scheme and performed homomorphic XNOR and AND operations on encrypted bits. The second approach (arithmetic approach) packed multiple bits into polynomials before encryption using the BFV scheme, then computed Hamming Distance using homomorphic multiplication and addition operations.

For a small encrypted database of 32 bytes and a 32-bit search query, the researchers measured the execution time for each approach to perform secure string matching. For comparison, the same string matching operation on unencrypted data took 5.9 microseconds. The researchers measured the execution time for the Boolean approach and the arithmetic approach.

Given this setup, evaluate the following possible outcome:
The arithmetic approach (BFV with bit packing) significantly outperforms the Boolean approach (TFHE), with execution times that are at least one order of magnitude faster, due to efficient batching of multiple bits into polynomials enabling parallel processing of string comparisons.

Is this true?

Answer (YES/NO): YES